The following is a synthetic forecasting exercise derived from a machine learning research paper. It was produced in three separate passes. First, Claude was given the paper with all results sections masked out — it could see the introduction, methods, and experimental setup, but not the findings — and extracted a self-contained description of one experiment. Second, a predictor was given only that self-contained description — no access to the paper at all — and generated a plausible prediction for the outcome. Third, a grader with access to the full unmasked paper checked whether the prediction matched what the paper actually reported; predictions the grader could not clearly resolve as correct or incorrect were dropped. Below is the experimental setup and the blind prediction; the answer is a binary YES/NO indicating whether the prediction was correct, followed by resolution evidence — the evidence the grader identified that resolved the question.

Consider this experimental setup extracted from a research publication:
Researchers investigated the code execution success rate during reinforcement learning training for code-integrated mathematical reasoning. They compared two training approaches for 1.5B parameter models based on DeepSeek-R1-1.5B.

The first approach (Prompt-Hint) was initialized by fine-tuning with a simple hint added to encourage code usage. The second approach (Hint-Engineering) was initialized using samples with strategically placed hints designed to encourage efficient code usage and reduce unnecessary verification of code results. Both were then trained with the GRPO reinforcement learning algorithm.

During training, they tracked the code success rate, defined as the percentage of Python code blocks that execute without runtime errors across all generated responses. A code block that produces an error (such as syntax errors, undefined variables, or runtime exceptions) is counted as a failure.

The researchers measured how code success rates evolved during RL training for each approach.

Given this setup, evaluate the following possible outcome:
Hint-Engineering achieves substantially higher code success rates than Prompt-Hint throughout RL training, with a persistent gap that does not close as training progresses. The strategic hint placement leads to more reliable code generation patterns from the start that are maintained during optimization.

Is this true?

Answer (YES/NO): NO